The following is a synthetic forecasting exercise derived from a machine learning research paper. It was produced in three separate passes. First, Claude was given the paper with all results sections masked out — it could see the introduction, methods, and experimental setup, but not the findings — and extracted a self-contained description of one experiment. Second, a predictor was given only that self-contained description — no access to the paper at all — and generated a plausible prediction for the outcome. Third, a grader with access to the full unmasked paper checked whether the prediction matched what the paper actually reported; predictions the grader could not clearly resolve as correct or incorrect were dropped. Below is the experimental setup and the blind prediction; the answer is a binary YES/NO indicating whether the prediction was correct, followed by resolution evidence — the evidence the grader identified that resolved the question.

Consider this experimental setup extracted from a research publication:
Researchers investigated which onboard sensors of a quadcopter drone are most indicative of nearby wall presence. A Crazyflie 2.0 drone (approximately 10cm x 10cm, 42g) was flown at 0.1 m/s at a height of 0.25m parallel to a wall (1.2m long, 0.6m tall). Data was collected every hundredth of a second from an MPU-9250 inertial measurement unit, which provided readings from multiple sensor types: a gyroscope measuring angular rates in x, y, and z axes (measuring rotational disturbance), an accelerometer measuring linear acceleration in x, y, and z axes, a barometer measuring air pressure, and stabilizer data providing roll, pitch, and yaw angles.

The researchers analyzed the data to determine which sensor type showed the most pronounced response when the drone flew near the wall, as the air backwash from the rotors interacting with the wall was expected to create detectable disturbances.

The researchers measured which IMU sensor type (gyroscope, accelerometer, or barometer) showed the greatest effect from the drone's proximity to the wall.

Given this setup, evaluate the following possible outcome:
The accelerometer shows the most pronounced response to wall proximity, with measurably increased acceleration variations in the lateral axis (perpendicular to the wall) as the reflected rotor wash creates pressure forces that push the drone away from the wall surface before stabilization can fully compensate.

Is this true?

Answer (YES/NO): NO